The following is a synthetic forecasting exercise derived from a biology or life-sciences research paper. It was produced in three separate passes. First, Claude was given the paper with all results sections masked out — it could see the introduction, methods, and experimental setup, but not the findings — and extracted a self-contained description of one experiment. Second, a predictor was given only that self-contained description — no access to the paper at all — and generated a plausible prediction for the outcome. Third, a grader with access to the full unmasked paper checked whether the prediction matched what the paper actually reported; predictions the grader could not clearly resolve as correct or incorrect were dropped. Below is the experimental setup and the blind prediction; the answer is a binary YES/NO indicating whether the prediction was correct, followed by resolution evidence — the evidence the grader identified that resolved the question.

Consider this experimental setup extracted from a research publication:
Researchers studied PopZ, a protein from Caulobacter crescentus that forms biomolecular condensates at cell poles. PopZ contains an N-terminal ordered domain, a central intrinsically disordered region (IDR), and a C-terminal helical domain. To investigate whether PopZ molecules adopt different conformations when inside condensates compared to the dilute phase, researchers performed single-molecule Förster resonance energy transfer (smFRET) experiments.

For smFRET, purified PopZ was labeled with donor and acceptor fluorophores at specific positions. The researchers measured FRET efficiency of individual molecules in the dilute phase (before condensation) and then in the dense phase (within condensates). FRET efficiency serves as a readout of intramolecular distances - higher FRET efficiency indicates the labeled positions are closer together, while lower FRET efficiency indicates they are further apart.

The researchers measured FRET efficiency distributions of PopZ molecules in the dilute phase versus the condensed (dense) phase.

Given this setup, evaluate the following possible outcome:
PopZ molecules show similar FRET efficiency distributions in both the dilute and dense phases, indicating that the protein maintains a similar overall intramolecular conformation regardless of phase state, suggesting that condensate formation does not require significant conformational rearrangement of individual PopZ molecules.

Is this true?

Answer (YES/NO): NO